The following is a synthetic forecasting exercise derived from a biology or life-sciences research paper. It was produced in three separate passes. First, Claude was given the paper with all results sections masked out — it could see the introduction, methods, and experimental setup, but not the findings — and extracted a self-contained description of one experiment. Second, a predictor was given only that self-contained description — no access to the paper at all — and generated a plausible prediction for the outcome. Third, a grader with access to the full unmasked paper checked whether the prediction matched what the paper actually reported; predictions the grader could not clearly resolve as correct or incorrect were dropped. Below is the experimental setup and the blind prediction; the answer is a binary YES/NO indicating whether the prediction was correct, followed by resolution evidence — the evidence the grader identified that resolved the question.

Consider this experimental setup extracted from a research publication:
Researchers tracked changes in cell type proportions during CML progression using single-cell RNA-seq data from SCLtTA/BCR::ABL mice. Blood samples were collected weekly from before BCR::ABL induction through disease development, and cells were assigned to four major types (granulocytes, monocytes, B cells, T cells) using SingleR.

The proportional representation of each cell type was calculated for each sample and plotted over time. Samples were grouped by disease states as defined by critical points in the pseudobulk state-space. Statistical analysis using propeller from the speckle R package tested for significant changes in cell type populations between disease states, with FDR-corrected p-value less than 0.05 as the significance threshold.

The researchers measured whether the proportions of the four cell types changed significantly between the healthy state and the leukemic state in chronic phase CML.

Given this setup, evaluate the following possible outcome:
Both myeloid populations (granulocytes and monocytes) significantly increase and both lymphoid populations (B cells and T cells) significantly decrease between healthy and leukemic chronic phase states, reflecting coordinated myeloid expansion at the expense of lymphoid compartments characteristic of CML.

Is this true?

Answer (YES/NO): NO